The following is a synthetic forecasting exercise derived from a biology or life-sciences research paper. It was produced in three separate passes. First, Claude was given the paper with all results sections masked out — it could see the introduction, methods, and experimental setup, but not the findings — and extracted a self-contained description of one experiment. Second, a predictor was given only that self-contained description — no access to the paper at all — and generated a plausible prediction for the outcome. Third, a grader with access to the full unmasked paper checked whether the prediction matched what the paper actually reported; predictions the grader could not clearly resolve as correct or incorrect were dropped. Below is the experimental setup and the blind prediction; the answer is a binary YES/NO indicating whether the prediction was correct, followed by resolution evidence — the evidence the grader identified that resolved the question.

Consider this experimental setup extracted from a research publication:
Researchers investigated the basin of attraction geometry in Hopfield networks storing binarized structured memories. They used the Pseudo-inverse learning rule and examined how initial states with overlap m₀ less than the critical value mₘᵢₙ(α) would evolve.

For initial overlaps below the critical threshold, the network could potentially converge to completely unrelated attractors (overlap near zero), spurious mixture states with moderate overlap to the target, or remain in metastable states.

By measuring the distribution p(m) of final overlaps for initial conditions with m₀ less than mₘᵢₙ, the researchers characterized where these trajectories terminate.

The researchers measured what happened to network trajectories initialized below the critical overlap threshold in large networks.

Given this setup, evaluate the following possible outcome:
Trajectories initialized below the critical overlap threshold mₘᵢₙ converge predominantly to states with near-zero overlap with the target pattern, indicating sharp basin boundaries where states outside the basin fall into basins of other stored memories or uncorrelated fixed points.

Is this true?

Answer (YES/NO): NO